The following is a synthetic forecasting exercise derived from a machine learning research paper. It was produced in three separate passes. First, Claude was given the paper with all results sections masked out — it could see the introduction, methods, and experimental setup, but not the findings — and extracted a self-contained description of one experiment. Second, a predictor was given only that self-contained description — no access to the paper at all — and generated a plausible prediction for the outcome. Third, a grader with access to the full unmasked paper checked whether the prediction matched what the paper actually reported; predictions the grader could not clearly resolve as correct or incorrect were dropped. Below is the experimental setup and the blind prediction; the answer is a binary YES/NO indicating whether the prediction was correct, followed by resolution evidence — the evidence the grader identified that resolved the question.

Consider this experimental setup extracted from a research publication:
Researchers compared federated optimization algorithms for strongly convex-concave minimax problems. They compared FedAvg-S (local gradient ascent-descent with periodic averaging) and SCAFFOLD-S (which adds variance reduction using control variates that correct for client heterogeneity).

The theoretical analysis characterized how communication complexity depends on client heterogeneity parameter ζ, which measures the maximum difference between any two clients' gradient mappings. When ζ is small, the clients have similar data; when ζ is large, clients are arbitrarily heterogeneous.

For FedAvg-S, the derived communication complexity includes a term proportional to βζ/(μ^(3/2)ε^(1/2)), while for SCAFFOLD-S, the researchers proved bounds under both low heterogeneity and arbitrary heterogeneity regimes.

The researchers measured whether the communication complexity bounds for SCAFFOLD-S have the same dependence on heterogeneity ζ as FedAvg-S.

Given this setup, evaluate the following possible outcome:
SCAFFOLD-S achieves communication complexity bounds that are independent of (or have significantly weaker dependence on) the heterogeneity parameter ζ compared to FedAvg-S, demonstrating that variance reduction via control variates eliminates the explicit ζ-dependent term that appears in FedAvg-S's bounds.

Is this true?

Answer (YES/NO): YES